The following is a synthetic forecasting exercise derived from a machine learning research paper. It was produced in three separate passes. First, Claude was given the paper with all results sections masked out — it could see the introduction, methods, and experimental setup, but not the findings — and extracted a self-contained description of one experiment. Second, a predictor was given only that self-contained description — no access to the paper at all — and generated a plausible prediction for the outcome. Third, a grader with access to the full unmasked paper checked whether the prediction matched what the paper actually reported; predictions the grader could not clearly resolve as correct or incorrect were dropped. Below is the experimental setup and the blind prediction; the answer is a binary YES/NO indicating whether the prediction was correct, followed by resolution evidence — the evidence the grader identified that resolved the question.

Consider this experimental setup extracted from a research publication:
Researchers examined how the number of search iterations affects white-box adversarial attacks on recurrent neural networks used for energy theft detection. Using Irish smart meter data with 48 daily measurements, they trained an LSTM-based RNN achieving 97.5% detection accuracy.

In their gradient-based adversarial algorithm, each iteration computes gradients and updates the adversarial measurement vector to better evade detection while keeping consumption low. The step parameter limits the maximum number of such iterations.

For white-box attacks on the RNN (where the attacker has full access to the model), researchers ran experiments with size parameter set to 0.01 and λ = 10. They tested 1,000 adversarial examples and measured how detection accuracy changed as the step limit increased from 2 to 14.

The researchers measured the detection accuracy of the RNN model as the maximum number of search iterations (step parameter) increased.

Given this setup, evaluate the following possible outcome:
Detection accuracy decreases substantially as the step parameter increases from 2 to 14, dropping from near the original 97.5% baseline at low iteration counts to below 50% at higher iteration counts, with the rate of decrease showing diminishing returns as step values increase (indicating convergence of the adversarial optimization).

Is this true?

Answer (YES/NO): NO